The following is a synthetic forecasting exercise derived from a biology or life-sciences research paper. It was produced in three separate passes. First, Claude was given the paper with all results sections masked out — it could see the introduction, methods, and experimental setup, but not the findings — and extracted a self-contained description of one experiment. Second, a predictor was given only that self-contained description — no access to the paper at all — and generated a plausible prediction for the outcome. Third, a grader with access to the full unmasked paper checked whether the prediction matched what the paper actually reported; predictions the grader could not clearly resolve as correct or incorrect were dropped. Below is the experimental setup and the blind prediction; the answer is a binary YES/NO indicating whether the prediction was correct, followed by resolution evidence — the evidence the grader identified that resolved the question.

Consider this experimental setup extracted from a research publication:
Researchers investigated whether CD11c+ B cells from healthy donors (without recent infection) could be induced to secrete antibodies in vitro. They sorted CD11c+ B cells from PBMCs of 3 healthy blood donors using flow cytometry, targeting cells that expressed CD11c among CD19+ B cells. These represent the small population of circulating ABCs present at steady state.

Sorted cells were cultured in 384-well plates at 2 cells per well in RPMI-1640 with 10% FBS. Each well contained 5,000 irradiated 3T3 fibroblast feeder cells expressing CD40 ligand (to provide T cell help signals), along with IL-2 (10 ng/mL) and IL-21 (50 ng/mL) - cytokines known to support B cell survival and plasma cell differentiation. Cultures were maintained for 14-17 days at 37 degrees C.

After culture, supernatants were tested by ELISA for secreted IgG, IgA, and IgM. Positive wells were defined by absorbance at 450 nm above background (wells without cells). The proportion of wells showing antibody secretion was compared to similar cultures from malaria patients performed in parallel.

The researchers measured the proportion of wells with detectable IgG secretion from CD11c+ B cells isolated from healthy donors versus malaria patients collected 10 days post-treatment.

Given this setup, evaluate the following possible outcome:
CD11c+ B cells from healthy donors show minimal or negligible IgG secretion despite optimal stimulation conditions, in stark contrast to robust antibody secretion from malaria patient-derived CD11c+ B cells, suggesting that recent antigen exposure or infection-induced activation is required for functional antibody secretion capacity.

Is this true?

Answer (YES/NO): NO